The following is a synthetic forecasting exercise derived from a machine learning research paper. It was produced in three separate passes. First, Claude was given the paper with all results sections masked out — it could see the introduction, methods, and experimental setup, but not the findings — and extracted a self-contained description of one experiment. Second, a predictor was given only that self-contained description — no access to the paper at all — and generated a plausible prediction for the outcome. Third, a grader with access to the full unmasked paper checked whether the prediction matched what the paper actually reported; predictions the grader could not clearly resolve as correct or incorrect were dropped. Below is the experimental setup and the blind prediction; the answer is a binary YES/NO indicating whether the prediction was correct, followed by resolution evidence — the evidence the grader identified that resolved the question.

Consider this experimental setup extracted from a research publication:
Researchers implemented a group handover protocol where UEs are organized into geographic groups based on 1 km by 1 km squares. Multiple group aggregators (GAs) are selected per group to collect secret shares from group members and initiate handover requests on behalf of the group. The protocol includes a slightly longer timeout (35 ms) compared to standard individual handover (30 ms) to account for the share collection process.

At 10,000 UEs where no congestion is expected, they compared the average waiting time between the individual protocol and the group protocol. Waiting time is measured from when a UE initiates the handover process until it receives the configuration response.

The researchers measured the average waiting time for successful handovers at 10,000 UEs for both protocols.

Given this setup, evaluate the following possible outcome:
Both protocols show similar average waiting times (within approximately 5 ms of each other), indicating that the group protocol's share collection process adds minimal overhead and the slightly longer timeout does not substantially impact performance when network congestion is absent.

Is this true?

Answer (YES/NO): NO